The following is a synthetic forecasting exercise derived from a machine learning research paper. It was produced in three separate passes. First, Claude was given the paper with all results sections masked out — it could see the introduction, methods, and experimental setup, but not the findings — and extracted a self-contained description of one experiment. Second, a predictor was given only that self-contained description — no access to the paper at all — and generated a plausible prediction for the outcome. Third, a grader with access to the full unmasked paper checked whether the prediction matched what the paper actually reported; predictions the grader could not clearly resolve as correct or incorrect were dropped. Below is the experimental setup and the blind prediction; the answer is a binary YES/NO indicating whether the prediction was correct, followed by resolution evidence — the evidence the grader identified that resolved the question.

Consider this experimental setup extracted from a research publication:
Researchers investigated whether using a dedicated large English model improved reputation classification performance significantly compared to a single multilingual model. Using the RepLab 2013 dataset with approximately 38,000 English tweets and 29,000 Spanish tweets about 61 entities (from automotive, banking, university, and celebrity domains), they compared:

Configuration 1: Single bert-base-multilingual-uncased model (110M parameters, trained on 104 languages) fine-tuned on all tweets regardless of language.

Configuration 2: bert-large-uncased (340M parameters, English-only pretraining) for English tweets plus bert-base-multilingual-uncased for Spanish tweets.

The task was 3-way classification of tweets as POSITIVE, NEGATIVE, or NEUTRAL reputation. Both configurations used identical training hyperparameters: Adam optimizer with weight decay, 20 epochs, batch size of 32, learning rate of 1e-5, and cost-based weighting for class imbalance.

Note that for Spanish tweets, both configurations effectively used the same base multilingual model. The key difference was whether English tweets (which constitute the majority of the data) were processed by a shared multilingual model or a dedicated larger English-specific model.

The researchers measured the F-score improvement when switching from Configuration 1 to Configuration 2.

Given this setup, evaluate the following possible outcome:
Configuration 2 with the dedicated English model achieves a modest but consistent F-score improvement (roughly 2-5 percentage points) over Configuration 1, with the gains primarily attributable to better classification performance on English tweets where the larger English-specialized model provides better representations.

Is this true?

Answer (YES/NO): NO